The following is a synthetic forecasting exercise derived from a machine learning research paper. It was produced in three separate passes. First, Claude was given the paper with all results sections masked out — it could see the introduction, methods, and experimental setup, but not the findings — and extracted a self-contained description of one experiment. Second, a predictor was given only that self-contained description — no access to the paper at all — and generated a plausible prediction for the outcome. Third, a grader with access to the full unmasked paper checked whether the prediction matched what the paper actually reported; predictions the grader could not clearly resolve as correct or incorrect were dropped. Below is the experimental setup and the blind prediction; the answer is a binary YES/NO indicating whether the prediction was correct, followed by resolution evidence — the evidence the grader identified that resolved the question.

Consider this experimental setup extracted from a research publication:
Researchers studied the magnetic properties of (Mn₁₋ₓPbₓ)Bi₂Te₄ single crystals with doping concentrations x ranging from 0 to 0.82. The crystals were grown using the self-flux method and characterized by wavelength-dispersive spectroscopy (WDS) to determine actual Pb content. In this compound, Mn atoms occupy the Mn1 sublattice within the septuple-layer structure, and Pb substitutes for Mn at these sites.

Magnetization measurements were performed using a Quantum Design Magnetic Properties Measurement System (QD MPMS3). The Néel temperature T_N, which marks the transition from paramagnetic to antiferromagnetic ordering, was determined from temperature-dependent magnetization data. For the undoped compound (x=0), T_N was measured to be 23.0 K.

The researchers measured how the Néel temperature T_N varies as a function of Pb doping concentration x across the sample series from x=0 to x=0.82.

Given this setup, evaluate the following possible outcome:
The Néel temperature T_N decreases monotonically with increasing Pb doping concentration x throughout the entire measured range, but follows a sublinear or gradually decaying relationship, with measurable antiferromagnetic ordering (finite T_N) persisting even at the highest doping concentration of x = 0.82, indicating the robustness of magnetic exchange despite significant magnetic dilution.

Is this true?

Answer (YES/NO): NO